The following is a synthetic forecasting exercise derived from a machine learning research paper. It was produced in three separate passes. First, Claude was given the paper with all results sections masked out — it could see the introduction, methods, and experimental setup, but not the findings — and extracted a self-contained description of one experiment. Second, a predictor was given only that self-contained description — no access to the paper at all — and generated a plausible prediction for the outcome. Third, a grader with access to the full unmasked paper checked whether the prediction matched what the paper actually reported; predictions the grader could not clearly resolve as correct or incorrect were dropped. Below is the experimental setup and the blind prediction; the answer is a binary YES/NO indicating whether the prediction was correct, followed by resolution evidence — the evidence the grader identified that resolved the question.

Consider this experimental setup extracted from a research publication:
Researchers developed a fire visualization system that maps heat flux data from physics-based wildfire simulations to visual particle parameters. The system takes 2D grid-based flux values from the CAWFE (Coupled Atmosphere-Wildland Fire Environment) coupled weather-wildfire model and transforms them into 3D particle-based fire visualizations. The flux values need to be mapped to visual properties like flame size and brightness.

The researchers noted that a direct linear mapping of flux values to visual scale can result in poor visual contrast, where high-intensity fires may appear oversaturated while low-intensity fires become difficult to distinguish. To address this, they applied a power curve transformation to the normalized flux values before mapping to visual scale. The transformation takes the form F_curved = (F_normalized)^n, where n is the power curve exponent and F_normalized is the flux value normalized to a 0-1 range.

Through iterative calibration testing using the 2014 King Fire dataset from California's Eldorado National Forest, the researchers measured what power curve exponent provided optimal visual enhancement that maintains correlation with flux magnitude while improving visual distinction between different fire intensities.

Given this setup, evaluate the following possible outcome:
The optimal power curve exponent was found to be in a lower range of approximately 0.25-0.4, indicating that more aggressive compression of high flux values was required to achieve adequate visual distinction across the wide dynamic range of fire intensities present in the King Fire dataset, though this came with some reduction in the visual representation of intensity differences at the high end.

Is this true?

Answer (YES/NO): NO